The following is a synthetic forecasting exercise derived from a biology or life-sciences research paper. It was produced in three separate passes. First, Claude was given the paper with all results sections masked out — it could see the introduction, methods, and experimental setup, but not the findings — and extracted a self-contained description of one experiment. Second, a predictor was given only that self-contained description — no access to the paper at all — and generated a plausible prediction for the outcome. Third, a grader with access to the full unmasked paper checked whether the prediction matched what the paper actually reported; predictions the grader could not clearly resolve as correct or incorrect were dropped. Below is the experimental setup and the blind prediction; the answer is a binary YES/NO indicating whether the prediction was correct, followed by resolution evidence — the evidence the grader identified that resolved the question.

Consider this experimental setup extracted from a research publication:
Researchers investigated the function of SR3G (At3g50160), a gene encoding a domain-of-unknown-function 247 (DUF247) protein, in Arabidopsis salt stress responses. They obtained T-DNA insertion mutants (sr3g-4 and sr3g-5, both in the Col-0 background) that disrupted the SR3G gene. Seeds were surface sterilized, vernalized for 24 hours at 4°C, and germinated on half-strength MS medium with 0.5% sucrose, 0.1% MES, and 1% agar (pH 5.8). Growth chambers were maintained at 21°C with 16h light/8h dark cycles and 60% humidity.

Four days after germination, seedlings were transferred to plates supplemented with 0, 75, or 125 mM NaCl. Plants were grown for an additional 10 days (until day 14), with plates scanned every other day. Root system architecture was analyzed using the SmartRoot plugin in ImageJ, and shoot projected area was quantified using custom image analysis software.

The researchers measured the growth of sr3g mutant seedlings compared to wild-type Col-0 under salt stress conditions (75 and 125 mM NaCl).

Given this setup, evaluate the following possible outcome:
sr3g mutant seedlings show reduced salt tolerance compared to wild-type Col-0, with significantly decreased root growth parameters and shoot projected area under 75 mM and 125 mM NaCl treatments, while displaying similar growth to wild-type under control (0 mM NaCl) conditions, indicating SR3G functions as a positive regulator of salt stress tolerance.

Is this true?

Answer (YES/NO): NO